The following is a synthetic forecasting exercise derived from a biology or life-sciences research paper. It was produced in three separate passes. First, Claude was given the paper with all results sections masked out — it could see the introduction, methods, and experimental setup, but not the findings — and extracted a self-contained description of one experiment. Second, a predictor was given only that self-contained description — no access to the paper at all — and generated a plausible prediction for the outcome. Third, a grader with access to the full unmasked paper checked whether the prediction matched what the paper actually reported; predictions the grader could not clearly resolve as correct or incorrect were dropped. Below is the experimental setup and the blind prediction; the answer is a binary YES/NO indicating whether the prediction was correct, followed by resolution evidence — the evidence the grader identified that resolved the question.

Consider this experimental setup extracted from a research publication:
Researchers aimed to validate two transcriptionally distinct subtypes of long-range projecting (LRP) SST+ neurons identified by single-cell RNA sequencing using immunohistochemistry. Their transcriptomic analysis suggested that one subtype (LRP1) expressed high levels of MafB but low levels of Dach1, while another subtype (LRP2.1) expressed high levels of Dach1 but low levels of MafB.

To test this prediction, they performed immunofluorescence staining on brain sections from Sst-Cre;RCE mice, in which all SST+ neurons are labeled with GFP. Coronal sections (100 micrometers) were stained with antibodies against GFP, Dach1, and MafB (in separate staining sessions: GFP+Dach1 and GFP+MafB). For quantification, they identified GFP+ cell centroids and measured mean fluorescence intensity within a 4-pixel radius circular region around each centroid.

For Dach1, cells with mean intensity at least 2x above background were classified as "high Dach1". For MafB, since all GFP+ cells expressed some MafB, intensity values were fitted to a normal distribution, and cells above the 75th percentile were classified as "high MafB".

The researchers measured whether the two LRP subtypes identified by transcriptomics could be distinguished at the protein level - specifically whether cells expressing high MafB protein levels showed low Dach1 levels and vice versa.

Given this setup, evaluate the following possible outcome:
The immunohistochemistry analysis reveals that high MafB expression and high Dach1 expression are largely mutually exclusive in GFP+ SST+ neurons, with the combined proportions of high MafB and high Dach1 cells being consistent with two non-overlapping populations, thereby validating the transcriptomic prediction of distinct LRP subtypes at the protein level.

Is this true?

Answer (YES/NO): YES